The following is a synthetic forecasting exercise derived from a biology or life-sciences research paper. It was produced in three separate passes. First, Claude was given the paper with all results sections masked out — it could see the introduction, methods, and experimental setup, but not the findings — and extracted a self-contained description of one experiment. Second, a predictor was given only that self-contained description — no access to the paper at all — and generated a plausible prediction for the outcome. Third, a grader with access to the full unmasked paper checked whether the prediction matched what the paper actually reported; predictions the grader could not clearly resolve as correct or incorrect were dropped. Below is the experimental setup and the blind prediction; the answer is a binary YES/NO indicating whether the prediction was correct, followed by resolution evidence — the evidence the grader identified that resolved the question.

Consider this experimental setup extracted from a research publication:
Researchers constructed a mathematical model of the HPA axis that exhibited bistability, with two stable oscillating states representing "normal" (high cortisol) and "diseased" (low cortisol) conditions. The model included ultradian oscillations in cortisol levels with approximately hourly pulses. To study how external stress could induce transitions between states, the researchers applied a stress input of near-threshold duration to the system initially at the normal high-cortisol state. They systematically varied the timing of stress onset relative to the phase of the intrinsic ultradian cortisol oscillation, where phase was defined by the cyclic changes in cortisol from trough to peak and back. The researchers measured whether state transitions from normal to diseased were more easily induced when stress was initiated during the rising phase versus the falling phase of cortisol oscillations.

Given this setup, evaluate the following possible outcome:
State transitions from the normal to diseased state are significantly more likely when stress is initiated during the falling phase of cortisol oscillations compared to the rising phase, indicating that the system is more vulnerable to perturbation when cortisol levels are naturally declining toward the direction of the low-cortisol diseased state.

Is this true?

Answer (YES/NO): NO